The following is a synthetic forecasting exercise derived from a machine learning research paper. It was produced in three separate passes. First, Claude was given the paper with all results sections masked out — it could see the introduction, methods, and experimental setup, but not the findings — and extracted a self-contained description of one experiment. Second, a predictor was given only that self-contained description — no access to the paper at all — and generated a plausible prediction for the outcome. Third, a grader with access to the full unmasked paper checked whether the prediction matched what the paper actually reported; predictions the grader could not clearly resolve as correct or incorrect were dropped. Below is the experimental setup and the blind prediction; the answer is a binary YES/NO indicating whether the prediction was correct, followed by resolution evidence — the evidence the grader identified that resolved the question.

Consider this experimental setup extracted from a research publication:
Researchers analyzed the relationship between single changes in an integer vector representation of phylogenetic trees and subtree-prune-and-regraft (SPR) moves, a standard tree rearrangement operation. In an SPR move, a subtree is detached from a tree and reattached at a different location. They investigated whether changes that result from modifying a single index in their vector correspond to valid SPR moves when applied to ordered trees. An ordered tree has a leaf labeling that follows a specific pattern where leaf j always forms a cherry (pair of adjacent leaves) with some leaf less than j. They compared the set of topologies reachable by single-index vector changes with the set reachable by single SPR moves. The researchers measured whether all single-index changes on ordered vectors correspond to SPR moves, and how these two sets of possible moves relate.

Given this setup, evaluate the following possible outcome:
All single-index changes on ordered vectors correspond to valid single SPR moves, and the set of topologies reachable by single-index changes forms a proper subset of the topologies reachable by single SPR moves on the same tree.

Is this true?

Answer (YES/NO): YES